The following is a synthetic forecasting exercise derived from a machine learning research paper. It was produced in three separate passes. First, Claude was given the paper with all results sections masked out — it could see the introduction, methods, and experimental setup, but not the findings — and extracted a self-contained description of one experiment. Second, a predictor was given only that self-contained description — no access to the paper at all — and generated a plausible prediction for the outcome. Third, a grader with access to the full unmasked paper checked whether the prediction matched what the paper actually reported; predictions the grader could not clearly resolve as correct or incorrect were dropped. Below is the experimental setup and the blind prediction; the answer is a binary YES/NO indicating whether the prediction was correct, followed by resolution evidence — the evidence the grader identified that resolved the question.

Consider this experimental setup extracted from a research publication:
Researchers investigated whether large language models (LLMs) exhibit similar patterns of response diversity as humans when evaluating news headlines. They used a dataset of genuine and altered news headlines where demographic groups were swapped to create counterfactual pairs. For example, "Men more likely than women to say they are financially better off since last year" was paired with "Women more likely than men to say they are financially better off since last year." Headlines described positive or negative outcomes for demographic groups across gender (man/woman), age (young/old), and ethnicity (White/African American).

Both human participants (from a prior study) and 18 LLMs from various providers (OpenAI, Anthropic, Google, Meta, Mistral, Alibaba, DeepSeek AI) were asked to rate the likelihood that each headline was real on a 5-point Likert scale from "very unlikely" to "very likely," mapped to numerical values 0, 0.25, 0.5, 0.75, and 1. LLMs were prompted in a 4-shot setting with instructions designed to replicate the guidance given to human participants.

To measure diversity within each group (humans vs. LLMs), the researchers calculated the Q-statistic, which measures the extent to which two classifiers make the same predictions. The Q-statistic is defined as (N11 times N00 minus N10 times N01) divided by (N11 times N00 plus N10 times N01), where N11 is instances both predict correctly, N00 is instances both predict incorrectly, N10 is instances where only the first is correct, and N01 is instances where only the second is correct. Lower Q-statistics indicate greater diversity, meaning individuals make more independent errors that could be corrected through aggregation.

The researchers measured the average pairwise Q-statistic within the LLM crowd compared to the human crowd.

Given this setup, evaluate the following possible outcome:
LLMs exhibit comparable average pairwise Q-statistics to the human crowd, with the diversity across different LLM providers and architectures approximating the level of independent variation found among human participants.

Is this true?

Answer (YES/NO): NO